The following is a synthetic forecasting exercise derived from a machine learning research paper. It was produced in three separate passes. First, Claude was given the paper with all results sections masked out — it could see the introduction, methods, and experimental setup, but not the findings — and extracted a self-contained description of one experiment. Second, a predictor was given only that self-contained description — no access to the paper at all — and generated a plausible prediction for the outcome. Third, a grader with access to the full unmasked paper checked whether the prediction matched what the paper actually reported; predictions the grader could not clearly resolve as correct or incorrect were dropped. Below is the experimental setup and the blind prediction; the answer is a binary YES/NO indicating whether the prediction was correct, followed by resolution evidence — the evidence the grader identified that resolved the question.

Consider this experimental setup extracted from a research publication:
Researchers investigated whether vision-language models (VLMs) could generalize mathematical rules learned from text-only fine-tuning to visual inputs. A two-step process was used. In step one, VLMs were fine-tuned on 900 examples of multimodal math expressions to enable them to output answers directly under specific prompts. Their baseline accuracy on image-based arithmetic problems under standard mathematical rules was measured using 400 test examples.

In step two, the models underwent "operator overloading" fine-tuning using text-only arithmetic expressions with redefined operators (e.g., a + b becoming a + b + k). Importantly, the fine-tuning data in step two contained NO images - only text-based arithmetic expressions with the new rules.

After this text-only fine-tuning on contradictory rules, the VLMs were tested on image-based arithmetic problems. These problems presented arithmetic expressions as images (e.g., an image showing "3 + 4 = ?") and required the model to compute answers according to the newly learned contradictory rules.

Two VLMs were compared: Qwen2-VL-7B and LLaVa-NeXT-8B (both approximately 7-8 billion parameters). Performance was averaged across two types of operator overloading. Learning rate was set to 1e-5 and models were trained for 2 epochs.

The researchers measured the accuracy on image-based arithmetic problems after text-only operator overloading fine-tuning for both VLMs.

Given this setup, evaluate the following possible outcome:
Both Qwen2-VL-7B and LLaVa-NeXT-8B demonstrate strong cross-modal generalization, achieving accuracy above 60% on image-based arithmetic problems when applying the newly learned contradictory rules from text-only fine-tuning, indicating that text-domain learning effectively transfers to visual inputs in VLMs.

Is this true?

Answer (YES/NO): NO